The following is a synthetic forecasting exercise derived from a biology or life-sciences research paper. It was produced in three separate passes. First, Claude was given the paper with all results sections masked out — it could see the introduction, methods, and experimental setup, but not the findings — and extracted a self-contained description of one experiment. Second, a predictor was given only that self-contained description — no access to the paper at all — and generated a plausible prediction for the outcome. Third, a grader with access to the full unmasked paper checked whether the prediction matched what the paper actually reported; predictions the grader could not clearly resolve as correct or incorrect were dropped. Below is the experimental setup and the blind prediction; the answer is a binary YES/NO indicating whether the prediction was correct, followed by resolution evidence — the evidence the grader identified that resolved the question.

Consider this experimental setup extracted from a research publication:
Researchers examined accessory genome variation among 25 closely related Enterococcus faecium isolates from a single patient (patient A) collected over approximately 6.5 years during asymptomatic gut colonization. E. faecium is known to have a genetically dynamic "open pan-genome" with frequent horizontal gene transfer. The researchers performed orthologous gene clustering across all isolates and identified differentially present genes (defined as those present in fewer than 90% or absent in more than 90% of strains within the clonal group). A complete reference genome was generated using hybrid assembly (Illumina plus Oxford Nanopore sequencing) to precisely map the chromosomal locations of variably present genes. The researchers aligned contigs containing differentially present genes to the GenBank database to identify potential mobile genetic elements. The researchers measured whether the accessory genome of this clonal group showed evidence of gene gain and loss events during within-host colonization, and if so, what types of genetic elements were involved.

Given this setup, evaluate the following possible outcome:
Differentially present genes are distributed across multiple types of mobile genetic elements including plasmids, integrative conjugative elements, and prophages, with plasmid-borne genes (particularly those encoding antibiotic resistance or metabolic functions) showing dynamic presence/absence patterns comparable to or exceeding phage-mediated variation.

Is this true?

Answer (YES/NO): NO